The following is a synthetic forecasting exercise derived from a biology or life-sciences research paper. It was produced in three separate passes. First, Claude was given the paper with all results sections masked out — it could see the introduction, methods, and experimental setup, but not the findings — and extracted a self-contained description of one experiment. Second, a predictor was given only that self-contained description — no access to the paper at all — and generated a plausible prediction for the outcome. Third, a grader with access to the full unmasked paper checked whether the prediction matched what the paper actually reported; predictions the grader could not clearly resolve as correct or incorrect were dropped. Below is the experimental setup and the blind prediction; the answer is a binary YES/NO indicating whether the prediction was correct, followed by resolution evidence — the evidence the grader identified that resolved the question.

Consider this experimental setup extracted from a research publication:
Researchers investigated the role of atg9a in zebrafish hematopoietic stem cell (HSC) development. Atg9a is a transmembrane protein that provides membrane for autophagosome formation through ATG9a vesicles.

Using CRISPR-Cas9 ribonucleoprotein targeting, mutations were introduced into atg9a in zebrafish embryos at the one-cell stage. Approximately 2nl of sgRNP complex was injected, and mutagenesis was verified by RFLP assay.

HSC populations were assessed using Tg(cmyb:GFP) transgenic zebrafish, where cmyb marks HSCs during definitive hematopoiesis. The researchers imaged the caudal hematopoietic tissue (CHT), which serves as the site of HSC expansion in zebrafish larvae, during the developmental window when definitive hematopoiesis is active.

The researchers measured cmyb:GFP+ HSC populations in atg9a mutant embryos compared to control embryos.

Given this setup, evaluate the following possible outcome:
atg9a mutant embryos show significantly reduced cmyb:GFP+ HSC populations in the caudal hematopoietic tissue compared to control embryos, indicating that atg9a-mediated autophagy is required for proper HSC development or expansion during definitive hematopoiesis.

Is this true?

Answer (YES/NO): NO